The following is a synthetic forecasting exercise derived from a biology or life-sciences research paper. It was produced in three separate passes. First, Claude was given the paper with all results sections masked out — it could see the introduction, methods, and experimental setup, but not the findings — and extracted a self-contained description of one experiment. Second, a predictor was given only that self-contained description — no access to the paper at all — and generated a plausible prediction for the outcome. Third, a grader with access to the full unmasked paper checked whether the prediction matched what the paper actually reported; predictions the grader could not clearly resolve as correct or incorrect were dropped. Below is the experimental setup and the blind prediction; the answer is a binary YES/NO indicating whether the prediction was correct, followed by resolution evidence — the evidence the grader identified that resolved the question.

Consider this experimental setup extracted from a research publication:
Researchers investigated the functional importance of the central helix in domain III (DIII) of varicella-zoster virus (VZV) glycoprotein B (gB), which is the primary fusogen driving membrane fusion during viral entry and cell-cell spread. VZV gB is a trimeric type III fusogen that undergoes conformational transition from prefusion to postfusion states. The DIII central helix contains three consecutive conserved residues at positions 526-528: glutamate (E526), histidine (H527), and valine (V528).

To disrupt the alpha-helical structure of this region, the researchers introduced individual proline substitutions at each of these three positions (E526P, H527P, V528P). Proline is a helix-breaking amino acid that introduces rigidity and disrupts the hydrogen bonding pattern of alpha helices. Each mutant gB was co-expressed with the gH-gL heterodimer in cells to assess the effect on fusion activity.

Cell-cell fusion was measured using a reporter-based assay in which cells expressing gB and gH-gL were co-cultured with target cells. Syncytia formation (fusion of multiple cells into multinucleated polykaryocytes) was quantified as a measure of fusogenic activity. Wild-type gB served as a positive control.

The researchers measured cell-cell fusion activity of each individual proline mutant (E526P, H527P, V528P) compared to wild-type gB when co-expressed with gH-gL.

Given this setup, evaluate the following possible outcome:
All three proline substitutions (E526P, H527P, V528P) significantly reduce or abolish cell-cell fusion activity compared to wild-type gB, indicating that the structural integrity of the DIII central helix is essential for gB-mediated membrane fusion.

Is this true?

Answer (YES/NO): YES